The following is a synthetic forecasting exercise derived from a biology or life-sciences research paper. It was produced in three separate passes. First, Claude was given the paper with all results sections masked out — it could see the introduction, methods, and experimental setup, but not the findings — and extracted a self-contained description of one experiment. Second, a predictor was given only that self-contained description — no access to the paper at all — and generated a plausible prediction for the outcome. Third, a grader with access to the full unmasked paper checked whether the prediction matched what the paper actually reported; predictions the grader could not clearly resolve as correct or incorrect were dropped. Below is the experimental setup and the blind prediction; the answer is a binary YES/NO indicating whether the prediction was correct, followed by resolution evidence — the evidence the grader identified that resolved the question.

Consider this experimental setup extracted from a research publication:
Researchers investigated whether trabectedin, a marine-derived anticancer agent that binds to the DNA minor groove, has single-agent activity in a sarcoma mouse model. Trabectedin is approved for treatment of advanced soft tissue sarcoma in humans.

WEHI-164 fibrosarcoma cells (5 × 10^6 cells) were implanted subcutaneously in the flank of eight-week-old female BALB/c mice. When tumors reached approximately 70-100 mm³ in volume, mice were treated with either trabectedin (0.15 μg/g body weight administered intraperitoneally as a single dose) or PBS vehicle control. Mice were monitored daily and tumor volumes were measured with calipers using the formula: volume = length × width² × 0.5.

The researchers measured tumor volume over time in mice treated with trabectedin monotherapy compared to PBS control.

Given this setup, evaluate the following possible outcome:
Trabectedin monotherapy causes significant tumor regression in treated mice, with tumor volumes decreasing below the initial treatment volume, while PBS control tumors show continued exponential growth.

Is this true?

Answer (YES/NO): NO